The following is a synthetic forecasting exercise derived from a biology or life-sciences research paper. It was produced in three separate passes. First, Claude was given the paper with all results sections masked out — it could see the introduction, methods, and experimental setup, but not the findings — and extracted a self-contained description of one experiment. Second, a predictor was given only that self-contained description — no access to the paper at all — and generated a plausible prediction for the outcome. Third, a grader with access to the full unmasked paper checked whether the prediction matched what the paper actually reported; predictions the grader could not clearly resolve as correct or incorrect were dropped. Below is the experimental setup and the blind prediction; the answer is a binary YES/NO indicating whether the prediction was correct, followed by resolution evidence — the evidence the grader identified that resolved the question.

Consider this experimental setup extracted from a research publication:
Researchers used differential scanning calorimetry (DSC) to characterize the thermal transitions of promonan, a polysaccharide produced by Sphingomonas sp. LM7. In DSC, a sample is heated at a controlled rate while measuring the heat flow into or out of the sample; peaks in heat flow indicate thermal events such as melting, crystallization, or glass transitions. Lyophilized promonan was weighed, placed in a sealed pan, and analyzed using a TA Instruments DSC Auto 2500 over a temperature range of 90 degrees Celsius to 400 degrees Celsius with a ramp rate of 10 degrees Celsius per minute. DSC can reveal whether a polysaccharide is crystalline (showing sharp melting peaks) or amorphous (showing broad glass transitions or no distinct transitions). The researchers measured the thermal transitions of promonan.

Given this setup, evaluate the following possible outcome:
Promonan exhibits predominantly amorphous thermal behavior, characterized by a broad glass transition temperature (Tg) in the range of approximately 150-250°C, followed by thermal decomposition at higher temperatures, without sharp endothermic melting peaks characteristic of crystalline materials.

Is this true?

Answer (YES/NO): NO